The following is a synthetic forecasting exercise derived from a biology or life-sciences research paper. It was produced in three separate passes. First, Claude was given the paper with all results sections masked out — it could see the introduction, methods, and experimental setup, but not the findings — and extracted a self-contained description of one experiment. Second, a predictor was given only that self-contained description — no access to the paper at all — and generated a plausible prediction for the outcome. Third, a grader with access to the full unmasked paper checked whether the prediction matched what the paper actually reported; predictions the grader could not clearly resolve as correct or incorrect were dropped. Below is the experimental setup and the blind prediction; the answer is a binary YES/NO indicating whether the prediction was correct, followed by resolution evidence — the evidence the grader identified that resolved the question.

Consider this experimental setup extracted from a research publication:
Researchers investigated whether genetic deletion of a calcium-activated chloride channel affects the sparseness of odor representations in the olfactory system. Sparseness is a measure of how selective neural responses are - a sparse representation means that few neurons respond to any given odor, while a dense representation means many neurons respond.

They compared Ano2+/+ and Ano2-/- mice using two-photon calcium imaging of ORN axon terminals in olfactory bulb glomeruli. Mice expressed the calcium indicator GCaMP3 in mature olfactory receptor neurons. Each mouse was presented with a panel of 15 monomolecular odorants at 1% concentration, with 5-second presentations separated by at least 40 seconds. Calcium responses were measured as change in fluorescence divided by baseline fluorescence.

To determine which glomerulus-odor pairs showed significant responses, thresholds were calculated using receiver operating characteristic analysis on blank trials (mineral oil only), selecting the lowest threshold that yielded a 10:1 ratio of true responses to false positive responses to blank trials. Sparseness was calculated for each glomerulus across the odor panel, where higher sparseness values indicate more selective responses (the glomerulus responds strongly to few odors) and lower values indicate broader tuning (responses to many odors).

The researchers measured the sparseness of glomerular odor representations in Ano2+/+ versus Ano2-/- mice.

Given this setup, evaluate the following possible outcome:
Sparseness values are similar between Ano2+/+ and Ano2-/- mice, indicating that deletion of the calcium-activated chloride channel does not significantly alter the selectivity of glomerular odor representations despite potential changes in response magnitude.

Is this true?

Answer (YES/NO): YES